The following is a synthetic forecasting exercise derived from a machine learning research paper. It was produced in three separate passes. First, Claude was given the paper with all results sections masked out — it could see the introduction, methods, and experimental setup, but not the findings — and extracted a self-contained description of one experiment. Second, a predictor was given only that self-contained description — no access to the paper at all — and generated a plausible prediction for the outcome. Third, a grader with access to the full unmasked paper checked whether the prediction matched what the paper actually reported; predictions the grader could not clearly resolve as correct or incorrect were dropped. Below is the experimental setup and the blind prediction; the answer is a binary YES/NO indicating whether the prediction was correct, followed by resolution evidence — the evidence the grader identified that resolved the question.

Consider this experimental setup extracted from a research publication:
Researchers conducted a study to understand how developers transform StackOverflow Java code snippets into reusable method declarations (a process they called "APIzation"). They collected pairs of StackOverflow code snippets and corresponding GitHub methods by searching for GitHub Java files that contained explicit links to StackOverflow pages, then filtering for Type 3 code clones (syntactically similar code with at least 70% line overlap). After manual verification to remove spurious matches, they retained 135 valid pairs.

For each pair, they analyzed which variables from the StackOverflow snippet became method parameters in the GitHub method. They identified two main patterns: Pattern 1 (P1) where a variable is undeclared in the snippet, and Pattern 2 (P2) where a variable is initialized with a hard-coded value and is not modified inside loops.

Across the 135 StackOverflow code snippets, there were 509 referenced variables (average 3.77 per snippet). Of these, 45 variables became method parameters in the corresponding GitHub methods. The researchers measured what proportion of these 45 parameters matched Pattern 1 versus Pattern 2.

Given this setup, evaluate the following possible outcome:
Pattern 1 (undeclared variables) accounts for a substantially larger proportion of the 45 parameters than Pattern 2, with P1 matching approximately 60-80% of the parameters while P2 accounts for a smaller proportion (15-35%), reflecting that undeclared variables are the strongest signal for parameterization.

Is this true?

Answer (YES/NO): YES